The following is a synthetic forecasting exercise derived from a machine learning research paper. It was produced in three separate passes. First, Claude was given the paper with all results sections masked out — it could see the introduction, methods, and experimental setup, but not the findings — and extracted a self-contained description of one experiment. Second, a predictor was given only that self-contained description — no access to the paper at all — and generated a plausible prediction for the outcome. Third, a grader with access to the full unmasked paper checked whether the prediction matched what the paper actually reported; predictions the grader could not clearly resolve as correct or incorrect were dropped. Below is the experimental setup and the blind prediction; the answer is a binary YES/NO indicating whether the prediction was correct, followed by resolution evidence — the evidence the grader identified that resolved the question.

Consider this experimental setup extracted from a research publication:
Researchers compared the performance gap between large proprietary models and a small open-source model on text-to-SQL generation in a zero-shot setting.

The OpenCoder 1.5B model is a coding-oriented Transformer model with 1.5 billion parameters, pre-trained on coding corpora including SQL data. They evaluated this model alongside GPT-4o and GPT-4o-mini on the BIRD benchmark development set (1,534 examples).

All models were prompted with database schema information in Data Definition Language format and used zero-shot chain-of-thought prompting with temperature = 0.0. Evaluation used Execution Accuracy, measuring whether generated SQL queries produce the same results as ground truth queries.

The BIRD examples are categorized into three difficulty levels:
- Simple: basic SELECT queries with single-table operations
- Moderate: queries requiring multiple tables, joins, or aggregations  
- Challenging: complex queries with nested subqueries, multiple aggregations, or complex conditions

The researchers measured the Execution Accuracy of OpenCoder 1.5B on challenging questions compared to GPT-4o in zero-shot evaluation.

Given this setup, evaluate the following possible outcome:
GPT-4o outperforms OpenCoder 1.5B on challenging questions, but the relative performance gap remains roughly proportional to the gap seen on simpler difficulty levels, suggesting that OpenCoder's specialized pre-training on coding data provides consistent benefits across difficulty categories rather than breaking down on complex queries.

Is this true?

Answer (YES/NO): NO